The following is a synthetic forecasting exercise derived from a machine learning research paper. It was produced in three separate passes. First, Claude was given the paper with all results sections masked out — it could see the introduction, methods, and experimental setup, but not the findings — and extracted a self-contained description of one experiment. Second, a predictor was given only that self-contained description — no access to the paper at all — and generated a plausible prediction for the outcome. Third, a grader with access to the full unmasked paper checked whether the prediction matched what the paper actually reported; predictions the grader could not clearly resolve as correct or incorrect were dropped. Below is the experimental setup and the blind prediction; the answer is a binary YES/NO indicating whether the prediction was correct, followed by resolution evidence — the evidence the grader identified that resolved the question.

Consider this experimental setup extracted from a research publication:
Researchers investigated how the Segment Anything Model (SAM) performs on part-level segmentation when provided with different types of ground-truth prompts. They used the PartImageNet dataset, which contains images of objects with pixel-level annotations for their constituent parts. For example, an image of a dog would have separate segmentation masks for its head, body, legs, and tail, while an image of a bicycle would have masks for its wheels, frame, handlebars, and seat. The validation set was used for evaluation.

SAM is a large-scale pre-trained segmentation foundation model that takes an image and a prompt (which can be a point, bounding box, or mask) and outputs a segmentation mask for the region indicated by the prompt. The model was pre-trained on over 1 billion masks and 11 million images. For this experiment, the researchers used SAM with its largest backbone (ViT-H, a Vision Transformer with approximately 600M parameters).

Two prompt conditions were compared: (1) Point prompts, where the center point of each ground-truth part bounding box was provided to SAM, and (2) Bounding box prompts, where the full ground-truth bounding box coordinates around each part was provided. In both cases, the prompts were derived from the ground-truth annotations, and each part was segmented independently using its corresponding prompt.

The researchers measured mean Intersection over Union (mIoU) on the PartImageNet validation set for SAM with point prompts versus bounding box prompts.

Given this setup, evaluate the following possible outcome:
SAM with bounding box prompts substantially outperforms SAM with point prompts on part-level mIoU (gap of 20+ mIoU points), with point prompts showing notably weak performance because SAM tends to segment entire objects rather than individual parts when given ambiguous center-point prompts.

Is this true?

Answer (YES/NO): NO